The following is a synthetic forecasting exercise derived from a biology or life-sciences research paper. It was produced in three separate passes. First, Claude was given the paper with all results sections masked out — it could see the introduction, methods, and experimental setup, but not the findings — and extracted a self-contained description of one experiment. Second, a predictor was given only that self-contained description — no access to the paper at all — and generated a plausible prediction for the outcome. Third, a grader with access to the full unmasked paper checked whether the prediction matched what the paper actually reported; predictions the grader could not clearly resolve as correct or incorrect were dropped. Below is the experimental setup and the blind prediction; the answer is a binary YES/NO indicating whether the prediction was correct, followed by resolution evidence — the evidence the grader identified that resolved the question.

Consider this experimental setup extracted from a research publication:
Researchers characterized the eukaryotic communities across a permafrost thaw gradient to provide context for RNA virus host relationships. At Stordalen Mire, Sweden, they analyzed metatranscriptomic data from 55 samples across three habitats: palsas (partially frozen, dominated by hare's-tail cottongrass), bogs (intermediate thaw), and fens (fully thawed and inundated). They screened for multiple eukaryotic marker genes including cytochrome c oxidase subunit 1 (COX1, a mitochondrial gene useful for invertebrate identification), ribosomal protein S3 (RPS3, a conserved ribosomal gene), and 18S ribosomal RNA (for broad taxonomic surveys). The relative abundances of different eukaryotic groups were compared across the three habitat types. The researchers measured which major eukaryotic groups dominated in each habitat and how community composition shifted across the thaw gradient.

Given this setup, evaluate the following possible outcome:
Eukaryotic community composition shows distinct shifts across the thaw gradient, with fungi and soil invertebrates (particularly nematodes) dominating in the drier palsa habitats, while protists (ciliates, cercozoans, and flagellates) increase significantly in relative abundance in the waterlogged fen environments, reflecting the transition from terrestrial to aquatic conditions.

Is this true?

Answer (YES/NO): NO